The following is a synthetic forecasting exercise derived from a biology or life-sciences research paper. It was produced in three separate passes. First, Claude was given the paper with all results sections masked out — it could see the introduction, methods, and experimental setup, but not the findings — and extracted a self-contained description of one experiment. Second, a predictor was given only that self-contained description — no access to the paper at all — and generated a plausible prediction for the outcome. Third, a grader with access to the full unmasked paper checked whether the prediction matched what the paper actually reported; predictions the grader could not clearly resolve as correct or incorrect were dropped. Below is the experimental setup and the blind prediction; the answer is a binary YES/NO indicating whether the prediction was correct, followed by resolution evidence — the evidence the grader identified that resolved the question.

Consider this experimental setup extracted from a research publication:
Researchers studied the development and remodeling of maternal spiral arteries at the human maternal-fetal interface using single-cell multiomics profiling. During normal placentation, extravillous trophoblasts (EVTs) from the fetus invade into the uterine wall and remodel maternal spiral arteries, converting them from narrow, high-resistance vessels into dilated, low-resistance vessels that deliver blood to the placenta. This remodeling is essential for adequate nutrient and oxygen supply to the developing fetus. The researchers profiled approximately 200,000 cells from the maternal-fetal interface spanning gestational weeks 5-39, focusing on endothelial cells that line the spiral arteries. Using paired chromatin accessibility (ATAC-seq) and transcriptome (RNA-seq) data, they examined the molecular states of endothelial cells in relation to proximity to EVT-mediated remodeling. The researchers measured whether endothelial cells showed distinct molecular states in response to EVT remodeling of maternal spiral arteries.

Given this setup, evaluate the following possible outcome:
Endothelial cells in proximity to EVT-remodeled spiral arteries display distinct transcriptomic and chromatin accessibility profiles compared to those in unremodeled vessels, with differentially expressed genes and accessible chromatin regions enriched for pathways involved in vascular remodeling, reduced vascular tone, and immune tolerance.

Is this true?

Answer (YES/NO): NO